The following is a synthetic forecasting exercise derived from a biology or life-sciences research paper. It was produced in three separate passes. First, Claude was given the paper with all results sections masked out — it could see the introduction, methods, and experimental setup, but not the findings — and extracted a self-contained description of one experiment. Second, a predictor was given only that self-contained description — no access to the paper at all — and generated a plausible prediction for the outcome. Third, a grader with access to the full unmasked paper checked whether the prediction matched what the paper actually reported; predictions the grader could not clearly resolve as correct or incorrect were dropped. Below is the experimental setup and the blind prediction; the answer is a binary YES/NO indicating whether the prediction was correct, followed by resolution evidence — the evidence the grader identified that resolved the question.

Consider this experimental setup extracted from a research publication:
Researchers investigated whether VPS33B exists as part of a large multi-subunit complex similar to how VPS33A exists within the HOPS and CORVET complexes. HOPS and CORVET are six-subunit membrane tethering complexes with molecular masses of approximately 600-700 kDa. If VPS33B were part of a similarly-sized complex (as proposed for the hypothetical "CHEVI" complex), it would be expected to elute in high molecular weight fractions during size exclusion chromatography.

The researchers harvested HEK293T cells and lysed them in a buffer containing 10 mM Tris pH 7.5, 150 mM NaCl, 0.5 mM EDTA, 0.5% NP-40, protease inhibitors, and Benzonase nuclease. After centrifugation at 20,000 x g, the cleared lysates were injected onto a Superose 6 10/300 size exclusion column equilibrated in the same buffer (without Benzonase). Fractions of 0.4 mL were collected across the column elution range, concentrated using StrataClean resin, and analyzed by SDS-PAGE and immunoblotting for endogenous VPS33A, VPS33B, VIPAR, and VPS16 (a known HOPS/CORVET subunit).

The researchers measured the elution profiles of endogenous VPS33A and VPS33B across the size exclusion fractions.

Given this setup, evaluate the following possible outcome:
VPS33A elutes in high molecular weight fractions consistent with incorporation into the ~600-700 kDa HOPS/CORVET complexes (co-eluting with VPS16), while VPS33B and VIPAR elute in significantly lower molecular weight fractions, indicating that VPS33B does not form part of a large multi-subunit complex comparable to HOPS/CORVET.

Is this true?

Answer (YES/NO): YES